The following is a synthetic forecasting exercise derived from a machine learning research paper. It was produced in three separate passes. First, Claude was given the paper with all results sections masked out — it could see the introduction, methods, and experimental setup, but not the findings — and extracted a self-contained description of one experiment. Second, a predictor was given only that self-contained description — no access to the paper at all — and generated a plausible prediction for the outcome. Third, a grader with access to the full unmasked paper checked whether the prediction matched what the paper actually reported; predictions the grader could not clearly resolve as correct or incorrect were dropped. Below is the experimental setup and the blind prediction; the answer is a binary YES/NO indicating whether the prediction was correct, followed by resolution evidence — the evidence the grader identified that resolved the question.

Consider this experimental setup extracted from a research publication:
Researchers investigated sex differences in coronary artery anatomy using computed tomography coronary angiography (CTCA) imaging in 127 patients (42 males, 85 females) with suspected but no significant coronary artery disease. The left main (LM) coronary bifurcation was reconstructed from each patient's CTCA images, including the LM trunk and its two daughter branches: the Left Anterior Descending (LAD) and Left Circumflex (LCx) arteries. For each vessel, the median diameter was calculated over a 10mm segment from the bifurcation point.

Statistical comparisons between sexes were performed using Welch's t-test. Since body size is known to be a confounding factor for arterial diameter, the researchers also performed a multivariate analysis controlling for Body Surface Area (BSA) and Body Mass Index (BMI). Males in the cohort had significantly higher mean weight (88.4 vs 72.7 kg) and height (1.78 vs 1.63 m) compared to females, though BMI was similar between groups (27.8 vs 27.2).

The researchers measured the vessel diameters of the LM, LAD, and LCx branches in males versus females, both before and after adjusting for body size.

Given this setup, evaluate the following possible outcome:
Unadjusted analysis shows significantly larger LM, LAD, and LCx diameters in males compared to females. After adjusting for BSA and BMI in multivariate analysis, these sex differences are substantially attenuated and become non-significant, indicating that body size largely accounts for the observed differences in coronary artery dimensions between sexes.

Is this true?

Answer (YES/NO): NO